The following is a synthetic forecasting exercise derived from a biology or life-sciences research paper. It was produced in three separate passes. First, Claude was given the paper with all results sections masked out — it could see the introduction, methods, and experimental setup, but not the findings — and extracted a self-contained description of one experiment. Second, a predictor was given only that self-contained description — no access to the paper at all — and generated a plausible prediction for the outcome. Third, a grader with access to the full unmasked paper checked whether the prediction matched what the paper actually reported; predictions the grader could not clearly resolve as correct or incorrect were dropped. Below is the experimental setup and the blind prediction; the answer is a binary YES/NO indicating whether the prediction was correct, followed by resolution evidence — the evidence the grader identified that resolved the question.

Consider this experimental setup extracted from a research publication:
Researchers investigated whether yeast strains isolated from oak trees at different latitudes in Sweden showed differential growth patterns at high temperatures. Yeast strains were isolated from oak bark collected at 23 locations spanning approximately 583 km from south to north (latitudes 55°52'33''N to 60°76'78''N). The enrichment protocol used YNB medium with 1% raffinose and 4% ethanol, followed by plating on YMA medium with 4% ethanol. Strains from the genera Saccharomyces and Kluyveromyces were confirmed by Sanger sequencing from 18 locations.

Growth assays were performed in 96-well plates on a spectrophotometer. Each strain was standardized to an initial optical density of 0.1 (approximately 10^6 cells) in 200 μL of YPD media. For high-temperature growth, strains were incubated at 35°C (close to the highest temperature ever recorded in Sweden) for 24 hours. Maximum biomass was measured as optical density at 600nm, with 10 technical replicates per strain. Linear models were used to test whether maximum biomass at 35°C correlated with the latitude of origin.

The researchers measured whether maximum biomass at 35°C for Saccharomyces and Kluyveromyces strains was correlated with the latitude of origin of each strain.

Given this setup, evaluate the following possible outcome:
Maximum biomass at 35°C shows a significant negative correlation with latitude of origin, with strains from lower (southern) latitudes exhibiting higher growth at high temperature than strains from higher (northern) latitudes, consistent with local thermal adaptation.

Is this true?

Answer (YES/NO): NO